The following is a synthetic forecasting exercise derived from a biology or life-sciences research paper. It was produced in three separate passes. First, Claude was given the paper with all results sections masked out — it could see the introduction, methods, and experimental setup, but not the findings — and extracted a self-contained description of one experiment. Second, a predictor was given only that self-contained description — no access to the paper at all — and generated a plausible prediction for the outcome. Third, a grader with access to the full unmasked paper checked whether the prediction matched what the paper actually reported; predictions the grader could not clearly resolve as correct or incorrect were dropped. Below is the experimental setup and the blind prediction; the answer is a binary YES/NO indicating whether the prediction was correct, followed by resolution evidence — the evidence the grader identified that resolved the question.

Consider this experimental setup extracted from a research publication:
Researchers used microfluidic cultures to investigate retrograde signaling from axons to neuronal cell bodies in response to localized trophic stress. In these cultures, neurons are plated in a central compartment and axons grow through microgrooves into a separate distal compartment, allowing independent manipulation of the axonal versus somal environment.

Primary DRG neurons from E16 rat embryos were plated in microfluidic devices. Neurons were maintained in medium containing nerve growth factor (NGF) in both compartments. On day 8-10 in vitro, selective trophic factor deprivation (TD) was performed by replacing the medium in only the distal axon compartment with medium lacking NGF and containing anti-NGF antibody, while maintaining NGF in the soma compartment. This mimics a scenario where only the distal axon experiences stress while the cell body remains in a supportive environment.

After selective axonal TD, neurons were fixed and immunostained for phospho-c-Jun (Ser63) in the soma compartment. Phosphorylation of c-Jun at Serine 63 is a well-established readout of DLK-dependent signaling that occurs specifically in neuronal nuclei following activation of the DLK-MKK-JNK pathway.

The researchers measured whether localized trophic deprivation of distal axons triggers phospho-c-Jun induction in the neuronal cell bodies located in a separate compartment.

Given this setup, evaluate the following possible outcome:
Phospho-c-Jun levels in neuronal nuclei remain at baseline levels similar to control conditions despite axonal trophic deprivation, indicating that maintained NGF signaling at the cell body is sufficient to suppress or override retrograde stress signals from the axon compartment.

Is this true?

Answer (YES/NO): NO